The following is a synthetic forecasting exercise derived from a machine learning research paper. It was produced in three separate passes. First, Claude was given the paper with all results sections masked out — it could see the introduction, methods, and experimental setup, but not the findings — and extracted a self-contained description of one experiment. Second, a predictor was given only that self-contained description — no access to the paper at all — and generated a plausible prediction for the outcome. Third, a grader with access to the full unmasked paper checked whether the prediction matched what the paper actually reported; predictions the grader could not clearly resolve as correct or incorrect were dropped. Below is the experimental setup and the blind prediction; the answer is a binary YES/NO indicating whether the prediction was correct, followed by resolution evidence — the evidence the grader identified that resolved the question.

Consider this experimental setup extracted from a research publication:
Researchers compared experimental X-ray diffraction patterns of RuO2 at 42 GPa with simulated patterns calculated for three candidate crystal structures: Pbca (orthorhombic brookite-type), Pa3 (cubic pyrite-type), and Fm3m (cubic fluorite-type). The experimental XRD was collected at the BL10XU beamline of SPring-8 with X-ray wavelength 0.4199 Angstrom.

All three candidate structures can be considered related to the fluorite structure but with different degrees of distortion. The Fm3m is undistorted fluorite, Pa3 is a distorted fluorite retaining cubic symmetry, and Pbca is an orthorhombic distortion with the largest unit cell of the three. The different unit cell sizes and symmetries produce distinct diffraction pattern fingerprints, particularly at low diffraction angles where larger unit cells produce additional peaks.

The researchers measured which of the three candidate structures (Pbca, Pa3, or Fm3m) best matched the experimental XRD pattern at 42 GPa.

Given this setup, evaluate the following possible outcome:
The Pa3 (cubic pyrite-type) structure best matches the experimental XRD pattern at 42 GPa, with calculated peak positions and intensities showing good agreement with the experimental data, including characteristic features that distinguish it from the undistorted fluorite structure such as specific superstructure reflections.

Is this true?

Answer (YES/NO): NO